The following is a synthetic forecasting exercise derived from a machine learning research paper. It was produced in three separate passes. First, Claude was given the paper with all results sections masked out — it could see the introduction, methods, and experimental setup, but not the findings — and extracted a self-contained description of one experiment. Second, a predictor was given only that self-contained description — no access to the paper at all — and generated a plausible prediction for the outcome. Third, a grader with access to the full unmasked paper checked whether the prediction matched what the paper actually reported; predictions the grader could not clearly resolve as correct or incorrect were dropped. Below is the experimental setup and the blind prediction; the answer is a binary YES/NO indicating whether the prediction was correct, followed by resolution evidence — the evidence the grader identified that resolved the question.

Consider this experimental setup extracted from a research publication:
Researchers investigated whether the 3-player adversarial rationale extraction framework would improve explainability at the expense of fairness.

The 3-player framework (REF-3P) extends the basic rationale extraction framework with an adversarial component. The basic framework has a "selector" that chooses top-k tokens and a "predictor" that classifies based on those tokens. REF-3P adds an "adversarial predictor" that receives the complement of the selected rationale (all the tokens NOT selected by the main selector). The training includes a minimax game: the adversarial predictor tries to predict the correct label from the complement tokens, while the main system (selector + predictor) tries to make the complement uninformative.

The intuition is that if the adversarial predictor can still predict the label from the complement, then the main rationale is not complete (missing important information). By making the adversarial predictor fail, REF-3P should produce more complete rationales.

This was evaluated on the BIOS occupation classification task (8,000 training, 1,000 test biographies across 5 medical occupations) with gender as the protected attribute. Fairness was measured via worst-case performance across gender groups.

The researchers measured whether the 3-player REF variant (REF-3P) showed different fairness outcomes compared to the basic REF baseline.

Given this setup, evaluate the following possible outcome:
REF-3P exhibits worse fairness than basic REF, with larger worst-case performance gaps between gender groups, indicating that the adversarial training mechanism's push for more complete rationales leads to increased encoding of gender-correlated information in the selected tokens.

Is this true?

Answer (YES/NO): YES